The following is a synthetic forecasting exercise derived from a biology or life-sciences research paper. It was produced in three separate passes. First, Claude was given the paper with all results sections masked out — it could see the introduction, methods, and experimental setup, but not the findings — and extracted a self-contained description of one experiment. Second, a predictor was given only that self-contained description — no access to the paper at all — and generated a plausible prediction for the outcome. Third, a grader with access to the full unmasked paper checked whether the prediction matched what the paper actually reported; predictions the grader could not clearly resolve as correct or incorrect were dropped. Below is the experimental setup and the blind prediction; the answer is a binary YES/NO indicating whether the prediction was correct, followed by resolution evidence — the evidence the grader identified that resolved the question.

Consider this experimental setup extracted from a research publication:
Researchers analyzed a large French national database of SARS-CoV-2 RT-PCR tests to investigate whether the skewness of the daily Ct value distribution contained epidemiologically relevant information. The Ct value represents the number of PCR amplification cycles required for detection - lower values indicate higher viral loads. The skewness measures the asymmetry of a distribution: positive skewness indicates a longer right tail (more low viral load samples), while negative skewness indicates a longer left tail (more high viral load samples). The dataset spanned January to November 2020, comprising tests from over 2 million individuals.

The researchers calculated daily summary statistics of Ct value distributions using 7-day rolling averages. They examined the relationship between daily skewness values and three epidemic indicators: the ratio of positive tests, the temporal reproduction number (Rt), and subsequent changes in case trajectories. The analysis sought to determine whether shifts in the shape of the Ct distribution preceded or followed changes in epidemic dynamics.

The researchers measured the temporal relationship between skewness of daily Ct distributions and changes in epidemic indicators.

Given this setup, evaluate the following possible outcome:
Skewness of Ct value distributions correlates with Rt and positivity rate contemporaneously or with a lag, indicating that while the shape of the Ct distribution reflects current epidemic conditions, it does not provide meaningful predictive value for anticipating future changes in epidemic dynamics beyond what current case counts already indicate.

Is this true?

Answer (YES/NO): NO